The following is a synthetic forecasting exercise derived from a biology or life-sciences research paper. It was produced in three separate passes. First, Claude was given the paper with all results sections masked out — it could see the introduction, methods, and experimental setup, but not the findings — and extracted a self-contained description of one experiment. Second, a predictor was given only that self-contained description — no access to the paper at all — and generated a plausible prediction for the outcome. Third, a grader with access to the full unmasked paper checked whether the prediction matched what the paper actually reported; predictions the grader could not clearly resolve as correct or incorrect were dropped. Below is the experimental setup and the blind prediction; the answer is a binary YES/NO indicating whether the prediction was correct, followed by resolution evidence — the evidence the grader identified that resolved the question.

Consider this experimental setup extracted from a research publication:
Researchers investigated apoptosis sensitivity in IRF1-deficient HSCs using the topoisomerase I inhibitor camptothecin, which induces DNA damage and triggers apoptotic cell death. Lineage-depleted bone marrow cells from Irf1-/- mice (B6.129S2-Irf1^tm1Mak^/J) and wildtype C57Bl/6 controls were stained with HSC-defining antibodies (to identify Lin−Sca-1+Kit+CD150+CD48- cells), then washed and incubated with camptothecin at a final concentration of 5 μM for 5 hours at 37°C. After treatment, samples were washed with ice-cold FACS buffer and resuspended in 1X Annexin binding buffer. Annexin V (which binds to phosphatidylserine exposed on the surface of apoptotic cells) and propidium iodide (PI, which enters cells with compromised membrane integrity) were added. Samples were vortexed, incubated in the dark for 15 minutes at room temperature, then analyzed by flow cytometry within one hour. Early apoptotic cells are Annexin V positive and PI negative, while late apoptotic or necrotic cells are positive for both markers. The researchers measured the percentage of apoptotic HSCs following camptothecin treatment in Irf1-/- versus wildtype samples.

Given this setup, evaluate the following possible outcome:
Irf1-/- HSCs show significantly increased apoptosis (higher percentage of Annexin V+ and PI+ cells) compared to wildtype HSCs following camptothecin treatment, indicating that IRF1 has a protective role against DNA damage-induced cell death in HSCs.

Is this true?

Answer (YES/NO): NO